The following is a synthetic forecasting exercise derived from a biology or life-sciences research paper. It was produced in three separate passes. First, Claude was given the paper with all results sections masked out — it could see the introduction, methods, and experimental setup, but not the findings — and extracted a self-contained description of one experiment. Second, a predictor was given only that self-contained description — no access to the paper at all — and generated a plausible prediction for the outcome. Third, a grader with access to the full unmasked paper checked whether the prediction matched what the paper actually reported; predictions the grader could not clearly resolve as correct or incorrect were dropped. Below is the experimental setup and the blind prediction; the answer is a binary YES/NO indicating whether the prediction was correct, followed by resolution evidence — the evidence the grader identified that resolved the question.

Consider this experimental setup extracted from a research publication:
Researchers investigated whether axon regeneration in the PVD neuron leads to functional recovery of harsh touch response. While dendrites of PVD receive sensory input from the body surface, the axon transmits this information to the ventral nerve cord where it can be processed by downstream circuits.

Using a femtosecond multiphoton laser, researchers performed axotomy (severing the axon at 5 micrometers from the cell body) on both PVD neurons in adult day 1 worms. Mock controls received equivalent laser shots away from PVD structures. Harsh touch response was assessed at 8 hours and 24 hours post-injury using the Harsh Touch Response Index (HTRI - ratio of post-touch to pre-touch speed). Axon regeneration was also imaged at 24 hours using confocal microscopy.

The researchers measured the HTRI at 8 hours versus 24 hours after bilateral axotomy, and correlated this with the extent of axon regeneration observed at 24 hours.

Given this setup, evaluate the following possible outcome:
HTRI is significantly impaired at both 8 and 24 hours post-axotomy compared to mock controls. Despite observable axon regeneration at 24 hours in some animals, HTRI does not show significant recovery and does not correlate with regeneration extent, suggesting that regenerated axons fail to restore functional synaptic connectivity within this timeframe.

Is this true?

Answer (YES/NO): NO